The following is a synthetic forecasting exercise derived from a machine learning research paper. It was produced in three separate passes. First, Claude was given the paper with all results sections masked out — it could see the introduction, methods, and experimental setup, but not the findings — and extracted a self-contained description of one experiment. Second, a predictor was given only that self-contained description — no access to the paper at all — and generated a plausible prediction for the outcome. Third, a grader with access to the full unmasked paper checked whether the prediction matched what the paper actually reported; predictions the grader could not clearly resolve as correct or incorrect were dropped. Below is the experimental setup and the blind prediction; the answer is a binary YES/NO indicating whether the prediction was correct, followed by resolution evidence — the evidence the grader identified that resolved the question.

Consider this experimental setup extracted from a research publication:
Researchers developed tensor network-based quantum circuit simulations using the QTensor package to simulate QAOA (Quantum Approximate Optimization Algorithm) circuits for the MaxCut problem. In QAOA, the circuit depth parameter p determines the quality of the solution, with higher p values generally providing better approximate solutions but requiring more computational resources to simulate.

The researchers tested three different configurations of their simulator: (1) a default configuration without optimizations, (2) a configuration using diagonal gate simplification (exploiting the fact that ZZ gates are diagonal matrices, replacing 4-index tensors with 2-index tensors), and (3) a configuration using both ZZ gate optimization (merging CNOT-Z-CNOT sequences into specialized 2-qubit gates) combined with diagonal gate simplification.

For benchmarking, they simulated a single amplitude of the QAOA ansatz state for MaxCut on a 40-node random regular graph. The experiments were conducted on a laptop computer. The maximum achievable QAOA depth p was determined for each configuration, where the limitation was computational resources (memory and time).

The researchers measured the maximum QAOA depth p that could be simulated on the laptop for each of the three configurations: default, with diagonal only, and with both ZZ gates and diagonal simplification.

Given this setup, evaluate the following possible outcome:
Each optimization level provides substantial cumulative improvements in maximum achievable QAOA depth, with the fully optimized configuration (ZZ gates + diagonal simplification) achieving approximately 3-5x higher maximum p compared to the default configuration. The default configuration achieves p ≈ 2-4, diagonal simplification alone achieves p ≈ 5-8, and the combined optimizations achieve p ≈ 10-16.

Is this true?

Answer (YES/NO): NO